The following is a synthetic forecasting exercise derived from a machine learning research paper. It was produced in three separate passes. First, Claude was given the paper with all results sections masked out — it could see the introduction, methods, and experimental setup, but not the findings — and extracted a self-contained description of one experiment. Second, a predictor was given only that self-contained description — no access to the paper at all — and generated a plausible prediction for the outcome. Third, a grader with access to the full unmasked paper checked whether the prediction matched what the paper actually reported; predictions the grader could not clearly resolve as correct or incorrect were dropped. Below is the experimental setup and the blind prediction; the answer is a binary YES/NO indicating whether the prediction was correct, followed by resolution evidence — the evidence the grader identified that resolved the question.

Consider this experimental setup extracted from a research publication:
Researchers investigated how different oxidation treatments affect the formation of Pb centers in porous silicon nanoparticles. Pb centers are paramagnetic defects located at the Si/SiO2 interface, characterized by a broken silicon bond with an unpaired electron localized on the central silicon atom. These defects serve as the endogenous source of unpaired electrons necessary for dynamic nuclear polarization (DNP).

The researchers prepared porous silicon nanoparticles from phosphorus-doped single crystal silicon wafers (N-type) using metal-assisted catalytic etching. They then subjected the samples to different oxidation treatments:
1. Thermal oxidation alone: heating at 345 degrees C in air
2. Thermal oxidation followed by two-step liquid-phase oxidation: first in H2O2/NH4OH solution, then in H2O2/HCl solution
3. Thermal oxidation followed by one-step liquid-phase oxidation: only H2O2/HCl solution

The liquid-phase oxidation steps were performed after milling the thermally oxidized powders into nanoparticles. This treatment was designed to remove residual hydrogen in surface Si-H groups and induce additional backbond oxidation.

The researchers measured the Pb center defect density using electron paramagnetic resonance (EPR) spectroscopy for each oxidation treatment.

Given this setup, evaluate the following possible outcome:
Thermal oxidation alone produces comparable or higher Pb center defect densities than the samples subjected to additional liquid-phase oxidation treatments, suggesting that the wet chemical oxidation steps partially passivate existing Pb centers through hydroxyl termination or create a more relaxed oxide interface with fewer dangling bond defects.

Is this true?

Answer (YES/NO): NO